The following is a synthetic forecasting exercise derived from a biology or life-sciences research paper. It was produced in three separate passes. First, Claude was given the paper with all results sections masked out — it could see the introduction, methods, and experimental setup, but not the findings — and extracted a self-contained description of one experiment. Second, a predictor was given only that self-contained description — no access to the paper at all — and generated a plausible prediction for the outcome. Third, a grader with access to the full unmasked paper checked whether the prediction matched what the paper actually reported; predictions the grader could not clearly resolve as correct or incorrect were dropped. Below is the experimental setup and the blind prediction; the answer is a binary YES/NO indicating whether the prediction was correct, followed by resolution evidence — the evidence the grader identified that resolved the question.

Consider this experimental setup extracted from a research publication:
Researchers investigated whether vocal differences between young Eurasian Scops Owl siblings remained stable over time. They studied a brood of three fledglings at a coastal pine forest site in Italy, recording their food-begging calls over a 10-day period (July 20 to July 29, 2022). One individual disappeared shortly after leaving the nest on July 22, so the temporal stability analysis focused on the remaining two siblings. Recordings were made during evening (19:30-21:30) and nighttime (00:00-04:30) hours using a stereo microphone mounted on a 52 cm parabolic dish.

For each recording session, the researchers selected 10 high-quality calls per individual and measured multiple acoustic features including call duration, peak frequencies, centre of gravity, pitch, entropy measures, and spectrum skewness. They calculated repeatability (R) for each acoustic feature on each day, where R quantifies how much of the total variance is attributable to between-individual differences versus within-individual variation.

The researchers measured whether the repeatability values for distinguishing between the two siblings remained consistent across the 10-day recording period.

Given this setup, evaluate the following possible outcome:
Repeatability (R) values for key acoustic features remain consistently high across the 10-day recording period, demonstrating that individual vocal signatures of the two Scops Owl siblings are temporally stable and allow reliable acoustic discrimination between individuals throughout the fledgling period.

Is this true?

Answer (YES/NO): YES